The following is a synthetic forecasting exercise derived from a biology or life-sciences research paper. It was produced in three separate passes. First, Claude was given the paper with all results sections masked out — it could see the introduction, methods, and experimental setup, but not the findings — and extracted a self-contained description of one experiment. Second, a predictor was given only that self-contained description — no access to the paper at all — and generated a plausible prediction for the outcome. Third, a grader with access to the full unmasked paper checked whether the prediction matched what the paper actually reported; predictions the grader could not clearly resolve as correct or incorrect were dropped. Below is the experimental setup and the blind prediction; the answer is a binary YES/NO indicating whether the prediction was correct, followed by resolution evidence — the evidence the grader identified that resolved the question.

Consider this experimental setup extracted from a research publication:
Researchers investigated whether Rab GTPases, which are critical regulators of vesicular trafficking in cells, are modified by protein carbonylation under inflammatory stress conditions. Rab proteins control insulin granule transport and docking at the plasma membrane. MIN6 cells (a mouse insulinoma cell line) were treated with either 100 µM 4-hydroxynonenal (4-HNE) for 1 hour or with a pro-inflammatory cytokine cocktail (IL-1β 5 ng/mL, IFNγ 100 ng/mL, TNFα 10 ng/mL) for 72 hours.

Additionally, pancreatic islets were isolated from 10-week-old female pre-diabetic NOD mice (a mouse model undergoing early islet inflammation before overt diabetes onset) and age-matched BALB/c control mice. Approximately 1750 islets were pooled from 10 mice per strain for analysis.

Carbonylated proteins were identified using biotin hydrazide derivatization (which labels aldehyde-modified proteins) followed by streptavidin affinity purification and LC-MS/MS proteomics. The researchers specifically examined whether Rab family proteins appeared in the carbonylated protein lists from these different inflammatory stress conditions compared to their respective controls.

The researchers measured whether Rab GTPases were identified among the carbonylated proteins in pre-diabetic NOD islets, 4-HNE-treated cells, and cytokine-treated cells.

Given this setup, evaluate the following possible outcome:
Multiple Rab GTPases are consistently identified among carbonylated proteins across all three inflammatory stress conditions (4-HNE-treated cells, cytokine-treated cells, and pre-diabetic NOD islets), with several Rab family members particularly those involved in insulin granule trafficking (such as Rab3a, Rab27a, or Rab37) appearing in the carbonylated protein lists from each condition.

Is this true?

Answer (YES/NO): YES